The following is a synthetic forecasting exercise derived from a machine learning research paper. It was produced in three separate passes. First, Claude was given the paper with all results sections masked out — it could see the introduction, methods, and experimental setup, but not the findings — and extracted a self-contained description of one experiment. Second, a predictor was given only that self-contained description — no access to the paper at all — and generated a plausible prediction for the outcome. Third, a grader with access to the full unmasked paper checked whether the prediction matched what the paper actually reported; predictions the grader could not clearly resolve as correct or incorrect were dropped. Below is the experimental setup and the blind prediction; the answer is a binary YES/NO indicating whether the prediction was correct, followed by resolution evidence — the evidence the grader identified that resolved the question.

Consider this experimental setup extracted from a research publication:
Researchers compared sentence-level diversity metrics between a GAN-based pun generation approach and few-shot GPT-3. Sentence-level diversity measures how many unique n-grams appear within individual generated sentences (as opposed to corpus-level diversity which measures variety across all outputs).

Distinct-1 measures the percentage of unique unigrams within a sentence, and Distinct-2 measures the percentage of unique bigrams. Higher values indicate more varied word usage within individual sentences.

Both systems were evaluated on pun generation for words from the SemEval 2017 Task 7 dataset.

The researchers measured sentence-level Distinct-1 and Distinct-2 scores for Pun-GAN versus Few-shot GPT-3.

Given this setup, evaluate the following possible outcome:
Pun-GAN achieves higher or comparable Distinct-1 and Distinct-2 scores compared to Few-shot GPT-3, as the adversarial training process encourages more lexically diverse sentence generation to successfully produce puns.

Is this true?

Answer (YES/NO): NO